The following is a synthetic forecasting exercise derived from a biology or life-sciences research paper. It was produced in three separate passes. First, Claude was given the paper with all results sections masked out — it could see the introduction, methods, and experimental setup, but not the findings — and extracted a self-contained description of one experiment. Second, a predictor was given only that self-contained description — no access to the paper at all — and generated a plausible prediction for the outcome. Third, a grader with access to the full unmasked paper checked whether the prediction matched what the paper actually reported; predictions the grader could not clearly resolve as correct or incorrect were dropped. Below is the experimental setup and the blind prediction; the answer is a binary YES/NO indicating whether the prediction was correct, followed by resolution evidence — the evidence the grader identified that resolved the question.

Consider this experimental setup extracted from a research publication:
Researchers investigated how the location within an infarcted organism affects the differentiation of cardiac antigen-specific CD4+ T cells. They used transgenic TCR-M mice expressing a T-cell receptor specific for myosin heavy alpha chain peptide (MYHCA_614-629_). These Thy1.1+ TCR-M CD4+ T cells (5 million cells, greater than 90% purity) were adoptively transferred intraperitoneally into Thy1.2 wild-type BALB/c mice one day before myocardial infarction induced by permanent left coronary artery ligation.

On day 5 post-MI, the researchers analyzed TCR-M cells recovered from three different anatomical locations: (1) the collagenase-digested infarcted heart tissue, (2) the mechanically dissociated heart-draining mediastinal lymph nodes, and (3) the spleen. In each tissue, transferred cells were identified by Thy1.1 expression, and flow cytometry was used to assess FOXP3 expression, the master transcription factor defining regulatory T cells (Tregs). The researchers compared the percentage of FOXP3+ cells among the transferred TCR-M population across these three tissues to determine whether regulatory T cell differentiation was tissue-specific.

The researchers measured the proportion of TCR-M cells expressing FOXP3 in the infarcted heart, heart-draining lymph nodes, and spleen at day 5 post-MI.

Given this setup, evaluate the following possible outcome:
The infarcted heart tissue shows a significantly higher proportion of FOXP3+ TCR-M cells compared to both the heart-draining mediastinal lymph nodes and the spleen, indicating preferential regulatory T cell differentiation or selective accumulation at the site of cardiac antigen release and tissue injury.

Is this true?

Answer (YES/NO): NO